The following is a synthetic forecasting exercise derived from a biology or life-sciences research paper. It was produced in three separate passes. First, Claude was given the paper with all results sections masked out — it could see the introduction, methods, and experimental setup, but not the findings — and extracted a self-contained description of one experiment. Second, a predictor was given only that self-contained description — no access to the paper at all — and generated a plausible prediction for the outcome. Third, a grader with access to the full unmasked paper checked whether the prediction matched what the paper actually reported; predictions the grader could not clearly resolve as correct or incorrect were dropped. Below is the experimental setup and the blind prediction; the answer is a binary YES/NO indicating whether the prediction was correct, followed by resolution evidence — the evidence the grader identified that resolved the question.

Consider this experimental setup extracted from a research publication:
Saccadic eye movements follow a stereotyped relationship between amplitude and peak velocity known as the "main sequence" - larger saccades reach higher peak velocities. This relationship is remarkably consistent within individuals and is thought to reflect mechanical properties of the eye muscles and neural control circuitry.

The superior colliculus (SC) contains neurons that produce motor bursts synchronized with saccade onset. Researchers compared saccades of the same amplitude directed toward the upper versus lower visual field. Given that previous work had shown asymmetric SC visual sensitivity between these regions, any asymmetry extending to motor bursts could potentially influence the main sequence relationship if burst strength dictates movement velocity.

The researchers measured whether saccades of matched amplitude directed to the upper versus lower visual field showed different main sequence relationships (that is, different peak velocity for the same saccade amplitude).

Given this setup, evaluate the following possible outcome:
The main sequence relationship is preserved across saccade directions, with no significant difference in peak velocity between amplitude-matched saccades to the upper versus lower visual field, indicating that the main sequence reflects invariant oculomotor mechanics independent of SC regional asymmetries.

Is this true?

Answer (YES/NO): YES